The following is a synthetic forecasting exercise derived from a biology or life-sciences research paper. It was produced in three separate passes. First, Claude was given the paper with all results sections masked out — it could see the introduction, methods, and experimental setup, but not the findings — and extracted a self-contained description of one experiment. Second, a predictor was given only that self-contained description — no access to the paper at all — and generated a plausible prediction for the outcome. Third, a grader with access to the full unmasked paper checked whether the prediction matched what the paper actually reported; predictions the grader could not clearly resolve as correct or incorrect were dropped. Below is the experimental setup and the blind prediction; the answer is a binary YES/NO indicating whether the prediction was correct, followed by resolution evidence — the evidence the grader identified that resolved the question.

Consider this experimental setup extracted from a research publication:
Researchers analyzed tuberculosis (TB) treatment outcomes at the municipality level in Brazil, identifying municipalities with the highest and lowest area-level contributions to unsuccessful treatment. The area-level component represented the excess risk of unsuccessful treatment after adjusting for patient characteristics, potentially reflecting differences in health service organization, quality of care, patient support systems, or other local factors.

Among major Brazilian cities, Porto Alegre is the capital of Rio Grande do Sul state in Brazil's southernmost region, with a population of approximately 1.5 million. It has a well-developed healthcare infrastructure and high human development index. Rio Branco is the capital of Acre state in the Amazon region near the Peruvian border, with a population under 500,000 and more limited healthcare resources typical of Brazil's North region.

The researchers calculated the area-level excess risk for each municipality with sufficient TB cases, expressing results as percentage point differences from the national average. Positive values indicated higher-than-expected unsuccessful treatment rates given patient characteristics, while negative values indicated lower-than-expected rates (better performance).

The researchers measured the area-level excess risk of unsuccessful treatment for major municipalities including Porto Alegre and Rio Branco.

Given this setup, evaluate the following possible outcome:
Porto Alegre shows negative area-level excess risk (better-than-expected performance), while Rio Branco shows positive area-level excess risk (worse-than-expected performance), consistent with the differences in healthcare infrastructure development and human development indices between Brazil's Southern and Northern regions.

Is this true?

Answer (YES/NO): NO